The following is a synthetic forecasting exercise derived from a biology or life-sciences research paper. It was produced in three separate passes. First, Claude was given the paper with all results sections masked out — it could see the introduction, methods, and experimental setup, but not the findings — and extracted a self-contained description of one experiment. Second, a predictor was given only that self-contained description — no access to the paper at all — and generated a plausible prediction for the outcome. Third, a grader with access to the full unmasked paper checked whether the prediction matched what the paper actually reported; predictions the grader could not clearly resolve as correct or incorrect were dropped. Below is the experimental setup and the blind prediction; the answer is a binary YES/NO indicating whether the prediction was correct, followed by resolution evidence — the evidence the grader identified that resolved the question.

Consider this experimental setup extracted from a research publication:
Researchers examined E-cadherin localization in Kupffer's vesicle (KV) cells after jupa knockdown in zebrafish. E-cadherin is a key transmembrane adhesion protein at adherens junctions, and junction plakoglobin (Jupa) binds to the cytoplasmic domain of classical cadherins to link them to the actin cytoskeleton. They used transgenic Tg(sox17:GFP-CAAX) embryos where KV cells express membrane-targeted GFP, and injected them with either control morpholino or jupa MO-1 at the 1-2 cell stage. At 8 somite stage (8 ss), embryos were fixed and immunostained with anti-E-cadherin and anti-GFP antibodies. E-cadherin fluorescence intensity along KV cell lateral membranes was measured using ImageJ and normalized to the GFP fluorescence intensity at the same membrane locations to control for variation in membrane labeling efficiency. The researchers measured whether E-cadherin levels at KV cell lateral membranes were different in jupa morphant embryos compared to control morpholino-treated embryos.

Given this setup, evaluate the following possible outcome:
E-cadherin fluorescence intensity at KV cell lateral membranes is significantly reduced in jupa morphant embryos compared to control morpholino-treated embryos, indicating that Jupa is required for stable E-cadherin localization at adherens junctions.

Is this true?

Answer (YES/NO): NO